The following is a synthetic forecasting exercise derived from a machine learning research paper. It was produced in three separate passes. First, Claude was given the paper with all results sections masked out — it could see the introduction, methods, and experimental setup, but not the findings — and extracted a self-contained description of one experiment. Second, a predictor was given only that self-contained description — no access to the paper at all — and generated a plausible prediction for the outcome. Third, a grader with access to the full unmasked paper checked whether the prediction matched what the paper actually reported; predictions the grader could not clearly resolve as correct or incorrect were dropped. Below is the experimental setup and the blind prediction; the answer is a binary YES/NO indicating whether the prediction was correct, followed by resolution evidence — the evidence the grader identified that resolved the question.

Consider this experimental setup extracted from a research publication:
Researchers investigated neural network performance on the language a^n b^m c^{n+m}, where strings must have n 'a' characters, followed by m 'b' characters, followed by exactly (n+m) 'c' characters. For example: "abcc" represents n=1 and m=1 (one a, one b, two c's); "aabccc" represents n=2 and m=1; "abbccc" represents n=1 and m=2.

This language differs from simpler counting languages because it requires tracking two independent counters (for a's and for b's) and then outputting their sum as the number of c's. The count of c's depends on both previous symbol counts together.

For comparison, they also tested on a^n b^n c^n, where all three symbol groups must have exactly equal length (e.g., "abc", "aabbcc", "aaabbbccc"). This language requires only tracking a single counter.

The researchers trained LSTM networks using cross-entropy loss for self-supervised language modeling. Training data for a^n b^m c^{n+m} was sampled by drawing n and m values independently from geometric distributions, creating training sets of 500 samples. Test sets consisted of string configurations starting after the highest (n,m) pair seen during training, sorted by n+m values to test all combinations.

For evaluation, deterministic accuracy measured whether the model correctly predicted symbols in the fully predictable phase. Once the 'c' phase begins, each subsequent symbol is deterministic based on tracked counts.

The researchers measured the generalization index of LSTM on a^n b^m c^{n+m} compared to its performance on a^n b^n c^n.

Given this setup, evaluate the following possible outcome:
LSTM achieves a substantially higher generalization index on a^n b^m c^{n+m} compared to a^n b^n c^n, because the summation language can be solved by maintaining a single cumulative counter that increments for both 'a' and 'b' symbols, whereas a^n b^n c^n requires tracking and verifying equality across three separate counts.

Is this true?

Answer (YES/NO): NO